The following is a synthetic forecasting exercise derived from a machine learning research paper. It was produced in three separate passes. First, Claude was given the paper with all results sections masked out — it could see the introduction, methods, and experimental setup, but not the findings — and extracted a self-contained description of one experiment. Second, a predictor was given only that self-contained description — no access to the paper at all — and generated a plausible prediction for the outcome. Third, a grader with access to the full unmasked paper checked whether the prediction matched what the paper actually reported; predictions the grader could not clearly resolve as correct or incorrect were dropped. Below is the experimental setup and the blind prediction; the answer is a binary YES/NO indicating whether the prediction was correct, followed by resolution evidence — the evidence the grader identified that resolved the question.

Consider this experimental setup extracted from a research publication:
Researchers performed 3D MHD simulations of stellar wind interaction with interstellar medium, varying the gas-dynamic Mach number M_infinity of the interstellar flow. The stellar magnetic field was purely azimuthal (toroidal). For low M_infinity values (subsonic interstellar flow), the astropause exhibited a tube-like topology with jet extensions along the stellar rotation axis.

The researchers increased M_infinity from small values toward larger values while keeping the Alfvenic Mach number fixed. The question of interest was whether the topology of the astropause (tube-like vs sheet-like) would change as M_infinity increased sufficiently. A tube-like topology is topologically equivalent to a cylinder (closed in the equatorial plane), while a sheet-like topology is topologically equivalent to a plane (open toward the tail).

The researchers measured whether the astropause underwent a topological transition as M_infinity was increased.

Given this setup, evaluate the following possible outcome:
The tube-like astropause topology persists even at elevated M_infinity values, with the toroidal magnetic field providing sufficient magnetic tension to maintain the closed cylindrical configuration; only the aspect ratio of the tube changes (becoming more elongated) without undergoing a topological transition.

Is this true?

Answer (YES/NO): NO